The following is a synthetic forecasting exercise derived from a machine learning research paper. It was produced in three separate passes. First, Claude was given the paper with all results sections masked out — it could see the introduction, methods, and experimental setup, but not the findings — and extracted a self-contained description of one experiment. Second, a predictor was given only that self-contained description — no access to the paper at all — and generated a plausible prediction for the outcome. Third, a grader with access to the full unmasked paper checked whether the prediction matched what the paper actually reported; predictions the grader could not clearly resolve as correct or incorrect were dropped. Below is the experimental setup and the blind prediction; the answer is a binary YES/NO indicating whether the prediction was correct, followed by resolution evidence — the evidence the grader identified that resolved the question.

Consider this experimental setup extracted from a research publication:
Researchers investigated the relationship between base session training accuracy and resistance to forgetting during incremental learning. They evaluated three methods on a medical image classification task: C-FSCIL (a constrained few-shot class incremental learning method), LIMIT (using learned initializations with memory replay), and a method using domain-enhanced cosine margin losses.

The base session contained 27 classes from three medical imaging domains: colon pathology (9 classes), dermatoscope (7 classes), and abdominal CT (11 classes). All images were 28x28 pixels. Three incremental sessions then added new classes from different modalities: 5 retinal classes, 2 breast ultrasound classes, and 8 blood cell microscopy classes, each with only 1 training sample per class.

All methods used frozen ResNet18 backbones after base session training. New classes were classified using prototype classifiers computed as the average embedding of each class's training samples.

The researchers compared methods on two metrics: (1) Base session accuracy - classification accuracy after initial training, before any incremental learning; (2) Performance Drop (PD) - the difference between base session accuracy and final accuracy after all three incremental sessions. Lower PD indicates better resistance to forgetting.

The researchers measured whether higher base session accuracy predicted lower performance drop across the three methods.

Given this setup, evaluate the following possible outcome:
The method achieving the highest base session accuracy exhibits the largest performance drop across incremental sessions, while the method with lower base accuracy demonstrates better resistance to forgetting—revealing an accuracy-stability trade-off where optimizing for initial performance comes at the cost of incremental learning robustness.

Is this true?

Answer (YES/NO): NO